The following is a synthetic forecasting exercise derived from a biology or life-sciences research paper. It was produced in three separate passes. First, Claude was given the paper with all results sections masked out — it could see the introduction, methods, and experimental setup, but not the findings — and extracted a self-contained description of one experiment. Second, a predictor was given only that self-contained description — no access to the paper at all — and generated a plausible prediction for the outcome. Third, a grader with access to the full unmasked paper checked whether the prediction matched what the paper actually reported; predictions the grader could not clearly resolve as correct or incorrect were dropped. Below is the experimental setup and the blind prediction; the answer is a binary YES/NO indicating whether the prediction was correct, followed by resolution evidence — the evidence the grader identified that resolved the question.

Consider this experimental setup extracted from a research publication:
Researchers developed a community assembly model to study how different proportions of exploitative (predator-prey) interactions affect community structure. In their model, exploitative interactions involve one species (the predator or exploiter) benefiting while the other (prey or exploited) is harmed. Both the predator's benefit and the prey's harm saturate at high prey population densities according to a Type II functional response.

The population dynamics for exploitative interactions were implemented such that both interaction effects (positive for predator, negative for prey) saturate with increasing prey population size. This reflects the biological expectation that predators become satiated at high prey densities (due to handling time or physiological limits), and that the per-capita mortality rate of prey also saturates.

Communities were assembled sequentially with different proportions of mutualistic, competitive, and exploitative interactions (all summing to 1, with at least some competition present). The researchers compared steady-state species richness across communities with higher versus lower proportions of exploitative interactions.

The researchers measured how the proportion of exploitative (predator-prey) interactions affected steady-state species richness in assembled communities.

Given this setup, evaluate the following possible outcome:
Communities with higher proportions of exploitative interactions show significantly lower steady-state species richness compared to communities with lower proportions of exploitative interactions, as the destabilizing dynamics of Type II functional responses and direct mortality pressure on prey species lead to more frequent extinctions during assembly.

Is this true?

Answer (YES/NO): NO